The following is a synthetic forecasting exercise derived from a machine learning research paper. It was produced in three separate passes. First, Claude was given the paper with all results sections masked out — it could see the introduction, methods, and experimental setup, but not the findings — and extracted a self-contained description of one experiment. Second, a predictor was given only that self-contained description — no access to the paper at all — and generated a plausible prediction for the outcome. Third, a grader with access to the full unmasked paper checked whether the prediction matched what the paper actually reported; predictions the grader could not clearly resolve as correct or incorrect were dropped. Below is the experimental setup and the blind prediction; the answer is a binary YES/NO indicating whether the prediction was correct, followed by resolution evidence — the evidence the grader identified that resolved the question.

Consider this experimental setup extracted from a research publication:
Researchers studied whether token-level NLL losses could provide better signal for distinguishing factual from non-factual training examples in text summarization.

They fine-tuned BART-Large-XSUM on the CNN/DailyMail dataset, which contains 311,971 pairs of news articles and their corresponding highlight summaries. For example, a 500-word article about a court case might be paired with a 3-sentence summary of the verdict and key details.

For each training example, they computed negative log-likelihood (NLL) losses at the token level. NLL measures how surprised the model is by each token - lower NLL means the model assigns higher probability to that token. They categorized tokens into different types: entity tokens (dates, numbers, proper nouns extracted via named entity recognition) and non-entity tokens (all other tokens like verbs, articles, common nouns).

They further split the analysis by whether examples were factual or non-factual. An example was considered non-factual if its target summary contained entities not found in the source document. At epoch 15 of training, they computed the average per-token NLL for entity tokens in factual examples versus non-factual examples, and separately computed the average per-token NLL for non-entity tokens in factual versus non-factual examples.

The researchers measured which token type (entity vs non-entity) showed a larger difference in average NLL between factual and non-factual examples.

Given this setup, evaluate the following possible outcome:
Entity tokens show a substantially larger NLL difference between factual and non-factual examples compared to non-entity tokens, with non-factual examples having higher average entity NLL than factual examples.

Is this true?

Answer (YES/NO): YES